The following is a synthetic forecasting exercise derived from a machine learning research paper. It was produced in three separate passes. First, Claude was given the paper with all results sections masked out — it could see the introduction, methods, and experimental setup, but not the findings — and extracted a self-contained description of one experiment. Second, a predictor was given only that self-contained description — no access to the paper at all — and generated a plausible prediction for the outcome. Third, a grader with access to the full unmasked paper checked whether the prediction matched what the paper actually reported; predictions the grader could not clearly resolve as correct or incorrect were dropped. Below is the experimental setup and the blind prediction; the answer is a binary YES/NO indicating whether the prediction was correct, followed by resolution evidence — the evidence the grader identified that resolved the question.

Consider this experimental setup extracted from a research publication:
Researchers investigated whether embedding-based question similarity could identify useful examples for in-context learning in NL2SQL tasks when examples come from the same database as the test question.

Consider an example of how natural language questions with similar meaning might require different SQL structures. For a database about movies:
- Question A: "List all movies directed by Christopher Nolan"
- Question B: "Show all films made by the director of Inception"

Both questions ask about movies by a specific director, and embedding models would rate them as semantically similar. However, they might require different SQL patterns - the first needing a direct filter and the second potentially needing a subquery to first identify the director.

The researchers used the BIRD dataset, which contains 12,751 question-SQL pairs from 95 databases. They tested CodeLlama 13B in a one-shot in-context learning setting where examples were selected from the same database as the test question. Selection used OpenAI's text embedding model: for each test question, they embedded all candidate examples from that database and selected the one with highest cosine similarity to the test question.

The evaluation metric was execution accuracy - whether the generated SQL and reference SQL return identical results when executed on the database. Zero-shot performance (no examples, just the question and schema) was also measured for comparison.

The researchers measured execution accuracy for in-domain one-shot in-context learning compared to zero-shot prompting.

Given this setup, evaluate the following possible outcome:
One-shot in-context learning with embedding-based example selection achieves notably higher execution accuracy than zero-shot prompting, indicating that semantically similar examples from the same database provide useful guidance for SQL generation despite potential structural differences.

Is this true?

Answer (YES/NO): YES